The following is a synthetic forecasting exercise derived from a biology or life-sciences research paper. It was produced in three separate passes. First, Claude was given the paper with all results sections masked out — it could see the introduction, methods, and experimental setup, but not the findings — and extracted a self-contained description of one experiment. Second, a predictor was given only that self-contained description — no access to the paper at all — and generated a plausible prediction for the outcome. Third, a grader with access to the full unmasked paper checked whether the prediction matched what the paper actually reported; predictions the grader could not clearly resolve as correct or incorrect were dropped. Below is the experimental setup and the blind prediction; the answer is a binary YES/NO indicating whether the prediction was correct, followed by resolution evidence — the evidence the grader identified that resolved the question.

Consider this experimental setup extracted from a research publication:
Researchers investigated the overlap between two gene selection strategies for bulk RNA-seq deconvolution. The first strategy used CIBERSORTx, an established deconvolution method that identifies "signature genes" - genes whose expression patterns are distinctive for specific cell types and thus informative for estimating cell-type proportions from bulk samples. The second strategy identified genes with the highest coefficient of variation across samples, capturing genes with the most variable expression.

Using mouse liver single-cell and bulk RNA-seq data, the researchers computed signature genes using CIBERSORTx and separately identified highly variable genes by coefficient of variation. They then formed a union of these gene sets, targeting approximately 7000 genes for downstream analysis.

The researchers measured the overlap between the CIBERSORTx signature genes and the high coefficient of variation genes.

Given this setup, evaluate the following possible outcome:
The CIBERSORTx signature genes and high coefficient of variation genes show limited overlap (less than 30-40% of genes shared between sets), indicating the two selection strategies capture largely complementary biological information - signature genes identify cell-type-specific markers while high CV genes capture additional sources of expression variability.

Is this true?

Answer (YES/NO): NO